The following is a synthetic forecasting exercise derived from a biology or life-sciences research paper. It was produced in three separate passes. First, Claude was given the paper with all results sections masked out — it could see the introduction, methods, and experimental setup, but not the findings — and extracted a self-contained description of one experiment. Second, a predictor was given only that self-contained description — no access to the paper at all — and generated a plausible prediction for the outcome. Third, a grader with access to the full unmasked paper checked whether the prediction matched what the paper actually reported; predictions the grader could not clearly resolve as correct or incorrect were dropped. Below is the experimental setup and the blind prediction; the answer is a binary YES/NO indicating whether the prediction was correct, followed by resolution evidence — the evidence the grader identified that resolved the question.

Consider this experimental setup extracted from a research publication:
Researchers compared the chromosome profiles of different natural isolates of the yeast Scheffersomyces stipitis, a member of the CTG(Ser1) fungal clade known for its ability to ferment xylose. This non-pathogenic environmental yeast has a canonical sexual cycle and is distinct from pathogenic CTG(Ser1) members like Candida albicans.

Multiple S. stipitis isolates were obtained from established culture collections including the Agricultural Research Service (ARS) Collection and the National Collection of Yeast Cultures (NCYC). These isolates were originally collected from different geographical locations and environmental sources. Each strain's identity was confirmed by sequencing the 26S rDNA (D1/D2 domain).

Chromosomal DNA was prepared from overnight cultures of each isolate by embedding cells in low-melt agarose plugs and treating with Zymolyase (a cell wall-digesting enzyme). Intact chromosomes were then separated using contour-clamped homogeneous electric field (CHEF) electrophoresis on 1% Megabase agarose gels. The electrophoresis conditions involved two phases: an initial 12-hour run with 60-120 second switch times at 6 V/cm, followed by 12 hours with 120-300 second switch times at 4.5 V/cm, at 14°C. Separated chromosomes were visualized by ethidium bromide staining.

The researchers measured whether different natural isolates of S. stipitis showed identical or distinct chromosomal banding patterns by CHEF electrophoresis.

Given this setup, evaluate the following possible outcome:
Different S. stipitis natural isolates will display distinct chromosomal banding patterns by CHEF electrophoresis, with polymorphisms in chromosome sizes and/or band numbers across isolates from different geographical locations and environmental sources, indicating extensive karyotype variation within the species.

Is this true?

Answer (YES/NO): YES